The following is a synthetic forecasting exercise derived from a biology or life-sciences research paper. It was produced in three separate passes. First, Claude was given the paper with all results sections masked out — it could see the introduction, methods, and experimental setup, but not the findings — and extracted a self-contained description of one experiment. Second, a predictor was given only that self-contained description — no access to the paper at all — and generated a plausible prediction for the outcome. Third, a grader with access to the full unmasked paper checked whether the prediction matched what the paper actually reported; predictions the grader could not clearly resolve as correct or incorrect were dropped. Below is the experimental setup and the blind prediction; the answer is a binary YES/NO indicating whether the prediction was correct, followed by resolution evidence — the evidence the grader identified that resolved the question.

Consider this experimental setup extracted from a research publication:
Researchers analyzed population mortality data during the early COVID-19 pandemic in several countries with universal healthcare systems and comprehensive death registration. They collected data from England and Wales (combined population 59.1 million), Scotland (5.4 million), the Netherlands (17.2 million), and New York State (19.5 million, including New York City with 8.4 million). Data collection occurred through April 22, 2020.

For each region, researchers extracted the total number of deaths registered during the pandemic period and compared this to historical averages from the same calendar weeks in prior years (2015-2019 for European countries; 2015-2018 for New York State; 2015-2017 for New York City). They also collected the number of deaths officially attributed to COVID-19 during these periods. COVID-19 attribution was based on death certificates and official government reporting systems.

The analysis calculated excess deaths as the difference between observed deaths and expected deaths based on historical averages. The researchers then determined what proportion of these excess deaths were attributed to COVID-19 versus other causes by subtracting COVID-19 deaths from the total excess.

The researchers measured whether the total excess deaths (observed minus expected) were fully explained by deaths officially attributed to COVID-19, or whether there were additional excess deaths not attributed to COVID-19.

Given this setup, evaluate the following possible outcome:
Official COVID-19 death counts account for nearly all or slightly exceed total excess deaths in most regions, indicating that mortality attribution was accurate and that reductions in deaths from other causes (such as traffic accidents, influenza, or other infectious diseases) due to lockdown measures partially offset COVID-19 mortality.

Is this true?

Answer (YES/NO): NO